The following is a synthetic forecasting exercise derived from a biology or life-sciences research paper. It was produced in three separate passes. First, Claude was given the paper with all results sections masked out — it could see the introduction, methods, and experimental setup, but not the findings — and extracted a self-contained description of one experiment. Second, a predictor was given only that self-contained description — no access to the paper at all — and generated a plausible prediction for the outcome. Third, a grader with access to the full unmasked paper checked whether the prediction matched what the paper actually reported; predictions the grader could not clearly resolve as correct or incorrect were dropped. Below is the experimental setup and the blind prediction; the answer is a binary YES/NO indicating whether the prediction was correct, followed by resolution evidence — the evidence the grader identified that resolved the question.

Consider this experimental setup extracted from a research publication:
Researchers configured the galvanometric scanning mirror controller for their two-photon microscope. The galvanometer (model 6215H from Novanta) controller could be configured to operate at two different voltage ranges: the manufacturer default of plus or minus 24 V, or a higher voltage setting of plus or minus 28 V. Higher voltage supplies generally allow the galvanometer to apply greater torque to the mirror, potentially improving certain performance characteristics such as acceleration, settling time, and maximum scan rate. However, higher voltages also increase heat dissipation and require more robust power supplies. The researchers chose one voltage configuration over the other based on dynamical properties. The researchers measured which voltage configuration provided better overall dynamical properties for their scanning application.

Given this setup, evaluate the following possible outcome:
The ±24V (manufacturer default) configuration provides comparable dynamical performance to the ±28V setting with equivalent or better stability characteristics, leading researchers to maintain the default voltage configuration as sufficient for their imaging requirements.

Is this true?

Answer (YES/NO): NO